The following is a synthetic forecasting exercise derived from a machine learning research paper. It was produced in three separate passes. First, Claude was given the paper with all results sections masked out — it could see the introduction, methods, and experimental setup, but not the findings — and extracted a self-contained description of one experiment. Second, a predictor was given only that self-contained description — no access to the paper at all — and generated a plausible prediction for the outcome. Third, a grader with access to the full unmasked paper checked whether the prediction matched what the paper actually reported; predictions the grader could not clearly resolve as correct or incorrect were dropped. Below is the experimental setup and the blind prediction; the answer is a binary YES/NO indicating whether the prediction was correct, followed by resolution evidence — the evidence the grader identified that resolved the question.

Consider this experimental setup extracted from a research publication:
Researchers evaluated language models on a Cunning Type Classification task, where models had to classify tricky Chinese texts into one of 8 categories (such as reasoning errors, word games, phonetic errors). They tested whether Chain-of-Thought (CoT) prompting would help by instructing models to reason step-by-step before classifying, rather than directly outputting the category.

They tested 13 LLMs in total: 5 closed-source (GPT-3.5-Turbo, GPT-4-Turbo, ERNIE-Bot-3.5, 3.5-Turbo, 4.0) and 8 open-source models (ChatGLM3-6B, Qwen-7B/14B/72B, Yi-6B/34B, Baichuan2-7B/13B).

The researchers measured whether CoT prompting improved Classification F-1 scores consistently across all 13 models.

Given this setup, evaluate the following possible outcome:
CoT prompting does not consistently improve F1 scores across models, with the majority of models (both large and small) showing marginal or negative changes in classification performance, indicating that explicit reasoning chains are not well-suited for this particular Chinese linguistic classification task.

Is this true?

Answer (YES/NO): NO